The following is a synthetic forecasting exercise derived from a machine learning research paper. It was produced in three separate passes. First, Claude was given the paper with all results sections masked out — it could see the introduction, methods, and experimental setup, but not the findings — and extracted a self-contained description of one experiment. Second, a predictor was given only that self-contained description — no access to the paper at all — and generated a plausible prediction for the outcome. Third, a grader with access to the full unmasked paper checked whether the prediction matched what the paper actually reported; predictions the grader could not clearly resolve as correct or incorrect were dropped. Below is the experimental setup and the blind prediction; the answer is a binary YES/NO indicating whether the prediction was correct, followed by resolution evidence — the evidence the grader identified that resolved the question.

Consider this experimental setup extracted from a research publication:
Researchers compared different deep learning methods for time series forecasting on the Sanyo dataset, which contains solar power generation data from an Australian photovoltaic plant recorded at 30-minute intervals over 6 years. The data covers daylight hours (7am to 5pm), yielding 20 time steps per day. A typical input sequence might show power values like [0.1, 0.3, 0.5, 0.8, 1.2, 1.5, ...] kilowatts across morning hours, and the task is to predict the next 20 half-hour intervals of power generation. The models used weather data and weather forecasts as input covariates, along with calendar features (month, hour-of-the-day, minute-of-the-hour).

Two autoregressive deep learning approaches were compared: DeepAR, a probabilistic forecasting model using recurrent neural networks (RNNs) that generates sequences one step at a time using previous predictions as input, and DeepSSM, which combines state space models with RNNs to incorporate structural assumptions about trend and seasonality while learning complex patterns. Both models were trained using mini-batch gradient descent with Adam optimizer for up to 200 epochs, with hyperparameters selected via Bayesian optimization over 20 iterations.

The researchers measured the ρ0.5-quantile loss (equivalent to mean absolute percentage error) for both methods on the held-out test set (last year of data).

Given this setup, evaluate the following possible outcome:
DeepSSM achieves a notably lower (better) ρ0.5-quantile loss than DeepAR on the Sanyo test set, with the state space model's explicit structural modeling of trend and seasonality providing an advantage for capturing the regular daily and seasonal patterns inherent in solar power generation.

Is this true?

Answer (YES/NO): YES